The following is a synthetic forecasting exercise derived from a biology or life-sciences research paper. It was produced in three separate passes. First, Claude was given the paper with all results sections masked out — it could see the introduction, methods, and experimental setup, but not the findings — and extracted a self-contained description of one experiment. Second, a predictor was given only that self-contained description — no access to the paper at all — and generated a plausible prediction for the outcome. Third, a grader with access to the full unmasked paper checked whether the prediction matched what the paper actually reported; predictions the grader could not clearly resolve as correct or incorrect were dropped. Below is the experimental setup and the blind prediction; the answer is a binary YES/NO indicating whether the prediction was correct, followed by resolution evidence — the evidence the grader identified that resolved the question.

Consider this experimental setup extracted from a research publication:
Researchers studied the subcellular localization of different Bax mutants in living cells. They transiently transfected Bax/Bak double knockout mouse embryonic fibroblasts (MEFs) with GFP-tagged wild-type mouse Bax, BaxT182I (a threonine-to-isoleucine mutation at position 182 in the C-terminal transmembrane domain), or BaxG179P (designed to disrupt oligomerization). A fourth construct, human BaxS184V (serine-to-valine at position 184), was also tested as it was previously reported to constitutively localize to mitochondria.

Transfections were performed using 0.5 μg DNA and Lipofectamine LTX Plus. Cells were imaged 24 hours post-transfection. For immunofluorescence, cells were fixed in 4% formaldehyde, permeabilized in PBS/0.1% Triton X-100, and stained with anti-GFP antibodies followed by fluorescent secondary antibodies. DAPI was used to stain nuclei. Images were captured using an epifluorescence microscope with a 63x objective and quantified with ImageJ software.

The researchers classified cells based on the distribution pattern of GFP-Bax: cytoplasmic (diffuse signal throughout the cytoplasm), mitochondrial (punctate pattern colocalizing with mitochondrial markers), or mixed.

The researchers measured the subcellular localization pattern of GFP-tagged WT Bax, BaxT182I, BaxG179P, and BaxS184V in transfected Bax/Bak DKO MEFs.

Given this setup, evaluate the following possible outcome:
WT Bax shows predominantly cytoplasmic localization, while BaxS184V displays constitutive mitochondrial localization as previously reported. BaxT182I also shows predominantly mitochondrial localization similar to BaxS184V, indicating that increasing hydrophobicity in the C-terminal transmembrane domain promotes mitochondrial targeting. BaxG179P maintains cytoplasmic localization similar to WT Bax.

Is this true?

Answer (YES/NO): NO